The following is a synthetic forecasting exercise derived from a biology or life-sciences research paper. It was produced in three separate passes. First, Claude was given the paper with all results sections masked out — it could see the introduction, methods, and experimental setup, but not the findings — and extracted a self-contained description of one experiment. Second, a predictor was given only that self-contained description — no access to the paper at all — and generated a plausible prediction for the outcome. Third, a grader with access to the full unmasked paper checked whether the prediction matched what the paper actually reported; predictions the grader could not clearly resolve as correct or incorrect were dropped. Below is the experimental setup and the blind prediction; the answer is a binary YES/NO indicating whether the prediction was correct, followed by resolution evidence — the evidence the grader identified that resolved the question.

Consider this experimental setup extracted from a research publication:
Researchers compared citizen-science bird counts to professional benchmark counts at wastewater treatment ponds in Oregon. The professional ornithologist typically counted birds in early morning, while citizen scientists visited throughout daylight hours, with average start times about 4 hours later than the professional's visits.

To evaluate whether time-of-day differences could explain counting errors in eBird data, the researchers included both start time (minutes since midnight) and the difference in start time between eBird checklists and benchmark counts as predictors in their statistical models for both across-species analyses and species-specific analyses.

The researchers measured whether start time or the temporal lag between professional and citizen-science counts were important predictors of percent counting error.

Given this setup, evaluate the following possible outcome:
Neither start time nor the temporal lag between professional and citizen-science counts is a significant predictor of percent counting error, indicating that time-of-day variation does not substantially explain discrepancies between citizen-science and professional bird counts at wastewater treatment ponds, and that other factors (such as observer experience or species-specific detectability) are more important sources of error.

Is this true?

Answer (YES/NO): YES